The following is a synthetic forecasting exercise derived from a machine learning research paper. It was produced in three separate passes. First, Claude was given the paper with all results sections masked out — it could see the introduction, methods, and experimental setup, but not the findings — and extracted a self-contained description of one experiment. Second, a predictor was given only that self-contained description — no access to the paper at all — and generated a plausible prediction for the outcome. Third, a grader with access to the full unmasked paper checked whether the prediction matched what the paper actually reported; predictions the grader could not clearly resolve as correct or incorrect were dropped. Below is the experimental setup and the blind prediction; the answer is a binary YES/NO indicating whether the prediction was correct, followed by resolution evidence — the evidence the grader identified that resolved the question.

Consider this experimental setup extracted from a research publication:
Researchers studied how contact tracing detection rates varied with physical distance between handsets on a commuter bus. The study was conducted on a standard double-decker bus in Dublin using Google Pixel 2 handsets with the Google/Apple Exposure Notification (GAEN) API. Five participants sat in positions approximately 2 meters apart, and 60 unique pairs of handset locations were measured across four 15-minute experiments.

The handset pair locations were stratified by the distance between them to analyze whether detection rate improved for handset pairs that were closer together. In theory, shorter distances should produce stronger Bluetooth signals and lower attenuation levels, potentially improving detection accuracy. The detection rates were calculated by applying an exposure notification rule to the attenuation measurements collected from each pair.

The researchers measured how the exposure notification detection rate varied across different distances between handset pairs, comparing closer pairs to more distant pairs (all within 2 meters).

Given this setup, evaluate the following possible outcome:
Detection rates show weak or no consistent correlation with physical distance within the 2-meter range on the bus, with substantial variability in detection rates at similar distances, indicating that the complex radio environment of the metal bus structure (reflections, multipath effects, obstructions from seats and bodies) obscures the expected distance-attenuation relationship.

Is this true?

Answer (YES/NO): YES